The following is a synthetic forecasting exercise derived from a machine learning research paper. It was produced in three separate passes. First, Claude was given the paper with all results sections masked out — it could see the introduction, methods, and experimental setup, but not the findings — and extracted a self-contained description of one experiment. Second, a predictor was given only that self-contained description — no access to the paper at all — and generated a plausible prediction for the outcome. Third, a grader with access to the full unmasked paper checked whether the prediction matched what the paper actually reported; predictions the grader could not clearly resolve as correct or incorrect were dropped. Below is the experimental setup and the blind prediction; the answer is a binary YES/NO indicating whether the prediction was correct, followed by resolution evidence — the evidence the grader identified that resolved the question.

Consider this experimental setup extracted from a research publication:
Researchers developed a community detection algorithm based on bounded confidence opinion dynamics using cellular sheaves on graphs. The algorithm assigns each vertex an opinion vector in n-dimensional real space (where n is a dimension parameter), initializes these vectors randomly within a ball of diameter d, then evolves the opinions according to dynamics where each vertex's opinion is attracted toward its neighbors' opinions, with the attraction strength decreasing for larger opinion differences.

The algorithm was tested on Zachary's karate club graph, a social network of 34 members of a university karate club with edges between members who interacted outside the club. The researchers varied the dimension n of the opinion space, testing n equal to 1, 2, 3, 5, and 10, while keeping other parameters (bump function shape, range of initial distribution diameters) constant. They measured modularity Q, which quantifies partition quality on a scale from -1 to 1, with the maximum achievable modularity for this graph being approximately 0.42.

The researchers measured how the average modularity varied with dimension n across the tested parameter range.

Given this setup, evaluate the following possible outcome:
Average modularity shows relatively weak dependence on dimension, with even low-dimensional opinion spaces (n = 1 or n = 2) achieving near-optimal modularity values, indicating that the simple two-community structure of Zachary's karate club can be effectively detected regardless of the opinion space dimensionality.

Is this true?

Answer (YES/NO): NO